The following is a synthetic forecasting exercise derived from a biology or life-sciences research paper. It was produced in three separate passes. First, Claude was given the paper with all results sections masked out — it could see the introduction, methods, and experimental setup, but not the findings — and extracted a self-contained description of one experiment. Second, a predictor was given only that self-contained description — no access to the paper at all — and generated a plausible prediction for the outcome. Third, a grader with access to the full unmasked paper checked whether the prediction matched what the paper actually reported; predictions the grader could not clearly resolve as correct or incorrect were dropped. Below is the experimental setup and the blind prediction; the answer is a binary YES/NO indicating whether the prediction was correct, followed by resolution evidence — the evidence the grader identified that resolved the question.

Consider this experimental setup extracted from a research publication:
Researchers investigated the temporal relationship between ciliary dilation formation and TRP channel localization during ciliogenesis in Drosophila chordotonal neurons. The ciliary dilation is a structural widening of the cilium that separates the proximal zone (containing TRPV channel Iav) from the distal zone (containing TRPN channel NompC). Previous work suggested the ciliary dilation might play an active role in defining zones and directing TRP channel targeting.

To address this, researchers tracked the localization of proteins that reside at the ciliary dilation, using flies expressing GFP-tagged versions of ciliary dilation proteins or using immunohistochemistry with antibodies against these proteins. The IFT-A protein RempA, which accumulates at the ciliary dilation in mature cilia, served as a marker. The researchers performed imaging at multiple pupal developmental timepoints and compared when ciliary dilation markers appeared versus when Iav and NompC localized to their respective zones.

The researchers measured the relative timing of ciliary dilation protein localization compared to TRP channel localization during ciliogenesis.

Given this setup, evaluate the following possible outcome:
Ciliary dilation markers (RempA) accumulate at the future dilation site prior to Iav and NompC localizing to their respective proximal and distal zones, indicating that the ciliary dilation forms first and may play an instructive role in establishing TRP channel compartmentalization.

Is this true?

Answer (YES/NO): NO